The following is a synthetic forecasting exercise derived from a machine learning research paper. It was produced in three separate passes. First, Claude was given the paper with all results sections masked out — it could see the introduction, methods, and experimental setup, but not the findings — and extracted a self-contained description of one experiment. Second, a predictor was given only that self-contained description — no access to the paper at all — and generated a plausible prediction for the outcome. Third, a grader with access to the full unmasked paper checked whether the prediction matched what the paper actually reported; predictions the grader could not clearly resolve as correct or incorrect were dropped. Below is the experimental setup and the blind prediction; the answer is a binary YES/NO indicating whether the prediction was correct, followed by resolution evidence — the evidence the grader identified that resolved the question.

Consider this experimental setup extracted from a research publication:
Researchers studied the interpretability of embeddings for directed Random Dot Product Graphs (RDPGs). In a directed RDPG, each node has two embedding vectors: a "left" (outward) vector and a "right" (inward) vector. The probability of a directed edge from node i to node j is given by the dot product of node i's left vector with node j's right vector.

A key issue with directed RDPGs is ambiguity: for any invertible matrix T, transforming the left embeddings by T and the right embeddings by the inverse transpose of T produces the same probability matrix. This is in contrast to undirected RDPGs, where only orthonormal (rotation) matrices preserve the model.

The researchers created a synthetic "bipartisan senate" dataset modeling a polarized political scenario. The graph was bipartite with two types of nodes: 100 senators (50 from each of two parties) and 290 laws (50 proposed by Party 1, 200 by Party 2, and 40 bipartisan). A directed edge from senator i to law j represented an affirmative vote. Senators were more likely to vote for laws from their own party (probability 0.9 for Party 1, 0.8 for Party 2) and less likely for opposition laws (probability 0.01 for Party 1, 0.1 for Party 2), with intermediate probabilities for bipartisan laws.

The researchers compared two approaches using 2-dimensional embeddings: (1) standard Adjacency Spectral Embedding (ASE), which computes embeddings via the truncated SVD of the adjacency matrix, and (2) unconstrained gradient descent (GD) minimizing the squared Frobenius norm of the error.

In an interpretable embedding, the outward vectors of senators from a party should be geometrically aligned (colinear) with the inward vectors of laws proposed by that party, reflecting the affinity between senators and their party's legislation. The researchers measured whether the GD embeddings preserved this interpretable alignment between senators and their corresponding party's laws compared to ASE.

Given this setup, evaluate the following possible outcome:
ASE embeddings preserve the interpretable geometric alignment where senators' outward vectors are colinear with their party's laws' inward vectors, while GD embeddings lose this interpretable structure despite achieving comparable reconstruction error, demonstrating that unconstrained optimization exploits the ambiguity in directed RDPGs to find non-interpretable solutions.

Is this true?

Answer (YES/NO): NO